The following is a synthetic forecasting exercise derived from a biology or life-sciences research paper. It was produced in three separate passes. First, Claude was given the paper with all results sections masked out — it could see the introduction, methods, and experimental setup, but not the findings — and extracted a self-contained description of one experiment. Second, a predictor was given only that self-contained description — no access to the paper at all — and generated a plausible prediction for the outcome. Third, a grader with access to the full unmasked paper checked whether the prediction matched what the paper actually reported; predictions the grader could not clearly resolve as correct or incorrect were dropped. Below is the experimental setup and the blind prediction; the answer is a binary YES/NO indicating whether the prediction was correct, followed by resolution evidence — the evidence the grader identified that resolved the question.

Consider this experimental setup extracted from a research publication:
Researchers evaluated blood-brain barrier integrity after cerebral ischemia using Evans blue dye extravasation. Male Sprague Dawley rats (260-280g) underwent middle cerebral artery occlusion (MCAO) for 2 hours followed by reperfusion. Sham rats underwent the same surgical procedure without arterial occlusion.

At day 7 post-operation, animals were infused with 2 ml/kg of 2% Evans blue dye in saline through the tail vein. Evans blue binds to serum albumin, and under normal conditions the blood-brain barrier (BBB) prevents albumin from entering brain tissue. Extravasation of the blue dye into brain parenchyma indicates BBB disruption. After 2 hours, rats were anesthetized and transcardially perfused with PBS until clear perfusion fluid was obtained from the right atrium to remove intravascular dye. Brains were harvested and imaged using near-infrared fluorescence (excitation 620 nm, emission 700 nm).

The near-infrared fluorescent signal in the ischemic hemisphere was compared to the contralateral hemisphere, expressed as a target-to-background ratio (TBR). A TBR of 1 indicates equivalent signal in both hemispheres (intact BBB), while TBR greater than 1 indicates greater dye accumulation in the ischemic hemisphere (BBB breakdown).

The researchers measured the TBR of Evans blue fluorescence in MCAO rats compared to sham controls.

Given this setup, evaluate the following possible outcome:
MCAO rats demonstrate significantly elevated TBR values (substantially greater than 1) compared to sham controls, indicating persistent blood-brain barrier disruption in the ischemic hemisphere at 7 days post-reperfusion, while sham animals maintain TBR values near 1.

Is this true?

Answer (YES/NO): YES